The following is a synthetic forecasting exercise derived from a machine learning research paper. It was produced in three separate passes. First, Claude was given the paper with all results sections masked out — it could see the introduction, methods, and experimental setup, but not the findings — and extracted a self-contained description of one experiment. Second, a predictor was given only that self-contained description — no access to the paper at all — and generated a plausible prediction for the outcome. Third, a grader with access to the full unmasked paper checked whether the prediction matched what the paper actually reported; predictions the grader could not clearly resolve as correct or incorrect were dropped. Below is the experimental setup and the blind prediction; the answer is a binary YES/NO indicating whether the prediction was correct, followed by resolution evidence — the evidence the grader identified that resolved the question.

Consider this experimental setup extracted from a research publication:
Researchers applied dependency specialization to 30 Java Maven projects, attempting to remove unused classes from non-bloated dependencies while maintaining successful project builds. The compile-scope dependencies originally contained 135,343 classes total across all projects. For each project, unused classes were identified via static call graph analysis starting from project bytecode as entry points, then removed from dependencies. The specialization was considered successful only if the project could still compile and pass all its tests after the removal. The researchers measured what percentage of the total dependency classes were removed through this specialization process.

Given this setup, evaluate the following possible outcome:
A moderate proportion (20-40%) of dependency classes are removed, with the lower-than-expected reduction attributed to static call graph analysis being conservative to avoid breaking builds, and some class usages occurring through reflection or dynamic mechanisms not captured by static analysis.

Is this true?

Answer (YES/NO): NO